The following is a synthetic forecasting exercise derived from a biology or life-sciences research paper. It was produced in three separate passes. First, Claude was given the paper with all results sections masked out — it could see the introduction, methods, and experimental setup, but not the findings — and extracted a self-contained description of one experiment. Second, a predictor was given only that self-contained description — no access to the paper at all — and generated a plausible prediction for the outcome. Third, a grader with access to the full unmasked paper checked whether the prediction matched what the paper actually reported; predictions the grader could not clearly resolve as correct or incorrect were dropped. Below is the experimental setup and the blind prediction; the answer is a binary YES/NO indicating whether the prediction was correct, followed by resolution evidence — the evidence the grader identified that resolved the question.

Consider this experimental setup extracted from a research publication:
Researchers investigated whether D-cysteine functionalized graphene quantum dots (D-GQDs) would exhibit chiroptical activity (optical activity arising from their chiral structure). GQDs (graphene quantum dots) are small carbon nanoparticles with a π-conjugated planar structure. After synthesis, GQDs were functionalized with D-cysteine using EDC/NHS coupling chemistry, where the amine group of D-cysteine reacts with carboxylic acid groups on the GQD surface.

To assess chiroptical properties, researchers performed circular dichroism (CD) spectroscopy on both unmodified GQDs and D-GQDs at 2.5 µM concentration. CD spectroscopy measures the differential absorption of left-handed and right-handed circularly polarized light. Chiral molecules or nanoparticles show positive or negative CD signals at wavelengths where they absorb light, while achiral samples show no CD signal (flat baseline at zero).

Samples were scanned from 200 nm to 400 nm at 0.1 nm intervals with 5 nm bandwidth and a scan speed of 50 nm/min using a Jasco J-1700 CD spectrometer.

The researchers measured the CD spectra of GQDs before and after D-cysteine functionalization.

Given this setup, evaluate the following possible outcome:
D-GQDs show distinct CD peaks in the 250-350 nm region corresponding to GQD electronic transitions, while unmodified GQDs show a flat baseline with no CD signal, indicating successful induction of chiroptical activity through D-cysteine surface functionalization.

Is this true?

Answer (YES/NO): NO